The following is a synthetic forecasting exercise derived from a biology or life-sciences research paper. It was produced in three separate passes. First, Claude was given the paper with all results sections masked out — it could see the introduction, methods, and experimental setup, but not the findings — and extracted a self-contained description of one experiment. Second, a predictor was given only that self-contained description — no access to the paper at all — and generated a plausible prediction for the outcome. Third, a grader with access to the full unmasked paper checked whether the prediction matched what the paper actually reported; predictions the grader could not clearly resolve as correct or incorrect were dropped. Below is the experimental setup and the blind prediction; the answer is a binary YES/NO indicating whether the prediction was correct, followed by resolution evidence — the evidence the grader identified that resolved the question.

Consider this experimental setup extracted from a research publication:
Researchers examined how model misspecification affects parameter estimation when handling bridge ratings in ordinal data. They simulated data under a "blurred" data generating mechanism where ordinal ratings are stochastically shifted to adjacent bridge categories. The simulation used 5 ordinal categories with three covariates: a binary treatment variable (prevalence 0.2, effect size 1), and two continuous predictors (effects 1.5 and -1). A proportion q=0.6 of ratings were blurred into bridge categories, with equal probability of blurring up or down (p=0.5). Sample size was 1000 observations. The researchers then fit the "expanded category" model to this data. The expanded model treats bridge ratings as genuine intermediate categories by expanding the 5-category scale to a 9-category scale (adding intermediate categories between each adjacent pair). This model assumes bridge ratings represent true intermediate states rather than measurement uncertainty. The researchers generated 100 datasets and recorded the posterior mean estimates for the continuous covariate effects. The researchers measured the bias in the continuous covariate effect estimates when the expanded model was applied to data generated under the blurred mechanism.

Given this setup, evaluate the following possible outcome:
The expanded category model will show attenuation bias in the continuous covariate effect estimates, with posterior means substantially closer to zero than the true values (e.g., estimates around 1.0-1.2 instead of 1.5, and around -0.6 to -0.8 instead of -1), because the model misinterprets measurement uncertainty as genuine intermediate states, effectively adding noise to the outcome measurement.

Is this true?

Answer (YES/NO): YES